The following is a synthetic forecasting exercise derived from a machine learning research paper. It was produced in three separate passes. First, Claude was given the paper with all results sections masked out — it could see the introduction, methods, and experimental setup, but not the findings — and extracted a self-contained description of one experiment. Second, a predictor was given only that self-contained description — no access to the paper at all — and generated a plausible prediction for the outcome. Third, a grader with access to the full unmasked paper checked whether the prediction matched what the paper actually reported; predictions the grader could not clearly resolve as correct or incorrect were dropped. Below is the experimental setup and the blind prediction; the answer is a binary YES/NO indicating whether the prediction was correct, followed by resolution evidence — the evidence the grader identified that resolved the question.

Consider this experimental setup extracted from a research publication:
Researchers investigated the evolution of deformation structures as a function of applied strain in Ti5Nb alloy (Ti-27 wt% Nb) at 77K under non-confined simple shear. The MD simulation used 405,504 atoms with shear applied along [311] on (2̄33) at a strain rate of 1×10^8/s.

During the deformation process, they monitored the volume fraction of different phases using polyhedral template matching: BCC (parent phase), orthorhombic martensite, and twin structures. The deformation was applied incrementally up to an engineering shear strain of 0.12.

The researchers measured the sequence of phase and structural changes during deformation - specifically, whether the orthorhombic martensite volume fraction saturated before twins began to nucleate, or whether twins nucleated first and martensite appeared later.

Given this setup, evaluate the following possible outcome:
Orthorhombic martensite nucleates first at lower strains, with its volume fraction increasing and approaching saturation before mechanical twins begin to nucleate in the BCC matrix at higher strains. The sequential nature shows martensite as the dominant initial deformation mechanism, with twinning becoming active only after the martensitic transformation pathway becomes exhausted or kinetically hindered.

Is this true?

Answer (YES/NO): NO